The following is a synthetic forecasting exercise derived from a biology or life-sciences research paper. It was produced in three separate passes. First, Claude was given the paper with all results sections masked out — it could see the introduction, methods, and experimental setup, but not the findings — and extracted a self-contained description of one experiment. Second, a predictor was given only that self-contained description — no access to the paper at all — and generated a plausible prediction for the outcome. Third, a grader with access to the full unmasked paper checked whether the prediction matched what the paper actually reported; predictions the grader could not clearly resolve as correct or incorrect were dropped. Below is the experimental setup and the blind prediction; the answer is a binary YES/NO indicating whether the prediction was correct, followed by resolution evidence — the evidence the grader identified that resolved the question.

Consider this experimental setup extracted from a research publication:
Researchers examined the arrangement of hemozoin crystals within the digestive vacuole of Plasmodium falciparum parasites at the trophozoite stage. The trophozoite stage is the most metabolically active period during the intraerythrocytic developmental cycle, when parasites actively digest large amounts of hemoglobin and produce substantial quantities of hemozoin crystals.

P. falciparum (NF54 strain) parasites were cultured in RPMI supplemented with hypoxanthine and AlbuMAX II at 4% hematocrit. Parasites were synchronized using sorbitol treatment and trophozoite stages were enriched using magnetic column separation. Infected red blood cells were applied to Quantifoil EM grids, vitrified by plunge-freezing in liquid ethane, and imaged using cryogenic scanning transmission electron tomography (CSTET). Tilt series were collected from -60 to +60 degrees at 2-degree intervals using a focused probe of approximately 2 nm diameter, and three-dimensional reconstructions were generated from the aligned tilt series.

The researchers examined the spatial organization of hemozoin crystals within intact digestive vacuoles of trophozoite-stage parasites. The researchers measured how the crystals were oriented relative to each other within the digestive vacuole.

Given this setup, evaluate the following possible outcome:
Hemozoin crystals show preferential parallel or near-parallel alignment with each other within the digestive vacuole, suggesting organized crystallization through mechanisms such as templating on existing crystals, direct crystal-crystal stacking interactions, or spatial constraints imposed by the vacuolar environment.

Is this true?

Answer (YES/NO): YES